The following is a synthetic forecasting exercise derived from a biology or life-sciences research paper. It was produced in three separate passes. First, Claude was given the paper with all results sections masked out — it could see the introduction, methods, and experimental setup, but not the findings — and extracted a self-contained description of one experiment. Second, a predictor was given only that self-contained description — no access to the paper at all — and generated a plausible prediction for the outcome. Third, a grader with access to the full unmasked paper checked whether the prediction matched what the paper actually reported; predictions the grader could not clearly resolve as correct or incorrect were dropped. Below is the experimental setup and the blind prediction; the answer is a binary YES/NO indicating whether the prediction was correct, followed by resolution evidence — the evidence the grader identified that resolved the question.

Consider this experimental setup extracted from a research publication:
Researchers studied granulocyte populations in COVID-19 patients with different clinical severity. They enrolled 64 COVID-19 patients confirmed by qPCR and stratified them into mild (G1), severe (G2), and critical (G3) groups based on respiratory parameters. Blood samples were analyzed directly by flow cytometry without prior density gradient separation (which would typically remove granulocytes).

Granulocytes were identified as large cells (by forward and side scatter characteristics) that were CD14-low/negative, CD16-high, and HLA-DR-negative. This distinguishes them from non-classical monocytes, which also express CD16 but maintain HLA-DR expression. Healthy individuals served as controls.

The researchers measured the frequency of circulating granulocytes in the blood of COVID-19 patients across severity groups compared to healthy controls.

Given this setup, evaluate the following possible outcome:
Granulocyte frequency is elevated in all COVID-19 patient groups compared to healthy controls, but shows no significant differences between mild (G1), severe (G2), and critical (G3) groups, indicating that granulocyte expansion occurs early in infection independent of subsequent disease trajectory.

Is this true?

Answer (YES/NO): NO